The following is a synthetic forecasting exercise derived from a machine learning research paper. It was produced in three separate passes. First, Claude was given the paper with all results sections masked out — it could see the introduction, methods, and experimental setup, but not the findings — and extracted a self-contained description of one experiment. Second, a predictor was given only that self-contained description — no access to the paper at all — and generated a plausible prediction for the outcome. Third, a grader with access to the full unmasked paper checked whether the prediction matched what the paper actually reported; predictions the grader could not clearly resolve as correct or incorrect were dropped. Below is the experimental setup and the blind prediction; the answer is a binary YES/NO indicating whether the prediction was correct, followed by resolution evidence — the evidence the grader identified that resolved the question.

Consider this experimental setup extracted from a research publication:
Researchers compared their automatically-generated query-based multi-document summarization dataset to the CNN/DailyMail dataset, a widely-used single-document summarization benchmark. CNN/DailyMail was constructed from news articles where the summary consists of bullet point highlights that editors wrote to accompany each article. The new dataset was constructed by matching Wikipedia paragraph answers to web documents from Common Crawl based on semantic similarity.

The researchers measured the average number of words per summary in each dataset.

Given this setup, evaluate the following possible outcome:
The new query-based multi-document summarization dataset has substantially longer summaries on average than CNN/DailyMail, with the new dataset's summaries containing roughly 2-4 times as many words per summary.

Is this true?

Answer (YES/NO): NO